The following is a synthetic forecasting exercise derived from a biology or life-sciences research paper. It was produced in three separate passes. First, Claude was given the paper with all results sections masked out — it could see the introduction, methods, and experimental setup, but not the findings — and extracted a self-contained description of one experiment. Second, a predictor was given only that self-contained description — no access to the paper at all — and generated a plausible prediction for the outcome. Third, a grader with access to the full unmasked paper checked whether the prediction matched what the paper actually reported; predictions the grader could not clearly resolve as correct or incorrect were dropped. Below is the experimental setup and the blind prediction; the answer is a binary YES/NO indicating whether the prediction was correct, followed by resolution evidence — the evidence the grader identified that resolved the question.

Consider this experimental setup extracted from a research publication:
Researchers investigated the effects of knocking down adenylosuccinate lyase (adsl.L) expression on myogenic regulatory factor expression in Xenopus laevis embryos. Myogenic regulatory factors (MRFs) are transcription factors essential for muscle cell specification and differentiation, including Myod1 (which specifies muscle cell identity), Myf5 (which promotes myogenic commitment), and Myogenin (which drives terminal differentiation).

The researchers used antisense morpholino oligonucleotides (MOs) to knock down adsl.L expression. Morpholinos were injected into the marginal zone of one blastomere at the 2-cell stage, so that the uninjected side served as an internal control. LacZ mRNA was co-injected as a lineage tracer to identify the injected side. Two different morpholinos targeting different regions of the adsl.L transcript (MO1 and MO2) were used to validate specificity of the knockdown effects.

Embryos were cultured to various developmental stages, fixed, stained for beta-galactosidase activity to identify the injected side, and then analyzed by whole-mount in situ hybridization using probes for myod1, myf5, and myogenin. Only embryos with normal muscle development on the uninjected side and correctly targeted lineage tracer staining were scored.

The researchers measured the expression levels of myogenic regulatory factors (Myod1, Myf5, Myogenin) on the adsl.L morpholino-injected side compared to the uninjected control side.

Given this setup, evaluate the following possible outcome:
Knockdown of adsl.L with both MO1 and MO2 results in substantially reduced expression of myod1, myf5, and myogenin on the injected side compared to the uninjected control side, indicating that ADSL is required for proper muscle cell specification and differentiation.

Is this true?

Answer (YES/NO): YES